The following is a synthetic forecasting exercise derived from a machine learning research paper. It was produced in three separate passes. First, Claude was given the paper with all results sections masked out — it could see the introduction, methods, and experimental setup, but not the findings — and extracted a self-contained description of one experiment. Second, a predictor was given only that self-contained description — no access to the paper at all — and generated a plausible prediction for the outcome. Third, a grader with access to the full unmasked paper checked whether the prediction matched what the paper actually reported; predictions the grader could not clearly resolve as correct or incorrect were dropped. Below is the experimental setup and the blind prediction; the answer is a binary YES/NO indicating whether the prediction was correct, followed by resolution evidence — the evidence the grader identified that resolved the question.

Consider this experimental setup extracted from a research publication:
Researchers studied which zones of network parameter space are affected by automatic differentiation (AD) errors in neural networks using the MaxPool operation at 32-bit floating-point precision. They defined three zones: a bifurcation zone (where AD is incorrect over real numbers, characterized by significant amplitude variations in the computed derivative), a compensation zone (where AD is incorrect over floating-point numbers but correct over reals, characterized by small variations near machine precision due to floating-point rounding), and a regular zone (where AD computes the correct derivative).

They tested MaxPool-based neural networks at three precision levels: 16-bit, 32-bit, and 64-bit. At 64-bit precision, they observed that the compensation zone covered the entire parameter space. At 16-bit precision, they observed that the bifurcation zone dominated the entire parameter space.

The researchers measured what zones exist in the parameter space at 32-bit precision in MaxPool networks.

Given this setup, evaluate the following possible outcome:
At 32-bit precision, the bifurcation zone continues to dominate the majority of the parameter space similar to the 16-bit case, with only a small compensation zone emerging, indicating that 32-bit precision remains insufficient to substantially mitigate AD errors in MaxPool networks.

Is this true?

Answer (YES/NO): NO